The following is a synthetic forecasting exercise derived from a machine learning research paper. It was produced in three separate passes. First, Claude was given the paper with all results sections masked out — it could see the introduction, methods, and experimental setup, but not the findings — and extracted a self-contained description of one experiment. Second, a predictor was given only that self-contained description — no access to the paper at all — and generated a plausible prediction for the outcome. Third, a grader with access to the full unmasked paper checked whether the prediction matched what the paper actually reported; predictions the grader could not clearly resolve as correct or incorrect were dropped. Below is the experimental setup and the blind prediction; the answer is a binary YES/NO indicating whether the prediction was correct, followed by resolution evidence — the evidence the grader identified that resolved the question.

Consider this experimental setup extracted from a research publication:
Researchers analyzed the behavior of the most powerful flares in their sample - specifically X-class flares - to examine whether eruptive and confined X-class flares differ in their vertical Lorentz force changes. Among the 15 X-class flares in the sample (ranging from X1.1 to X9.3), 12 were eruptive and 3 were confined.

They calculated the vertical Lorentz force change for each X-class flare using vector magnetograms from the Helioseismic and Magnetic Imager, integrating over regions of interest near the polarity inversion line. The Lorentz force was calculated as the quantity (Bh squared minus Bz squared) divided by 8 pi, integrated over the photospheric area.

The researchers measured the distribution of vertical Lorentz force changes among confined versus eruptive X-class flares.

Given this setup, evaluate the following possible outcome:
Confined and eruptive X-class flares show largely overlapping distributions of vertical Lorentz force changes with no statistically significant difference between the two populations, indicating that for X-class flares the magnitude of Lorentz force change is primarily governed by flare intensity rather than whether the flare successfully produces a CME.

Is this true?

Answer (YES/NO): NO